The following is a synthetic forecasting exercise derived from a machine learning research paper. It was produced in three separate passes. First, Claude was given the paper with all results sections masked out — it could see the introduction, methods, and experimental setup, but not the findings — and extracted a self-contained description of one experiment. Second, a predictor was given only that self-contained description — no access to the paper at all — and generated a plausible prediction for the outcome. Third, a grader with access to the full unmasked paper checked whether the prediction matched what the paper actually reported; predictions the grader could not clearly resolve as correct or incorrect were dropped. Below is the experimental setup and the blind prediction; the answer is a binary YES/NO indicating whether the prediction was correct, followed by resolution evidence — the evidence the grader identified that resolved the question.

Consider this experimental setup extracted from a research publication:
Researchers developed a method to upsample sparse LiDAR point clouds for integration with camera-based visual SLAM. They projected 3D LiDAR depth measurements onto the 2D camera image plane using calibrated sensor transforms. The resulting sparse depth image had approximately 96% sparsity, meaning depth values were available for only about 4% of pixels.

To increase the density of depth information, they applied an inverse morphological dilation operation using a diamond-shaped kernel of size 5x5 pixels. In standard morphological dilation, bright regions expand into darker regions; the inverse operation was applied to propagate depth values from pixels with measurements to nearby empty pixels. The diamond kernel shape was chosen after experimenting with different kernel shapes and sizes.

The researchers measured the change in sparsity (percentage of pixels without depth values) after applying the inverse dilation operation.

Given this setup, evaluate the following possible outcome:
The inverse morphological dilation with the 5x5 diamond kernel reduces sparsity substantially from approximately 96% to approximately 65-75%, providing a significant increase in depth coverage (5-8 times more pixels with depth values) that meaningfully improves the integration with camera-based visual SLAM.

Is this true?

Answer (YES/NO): YES